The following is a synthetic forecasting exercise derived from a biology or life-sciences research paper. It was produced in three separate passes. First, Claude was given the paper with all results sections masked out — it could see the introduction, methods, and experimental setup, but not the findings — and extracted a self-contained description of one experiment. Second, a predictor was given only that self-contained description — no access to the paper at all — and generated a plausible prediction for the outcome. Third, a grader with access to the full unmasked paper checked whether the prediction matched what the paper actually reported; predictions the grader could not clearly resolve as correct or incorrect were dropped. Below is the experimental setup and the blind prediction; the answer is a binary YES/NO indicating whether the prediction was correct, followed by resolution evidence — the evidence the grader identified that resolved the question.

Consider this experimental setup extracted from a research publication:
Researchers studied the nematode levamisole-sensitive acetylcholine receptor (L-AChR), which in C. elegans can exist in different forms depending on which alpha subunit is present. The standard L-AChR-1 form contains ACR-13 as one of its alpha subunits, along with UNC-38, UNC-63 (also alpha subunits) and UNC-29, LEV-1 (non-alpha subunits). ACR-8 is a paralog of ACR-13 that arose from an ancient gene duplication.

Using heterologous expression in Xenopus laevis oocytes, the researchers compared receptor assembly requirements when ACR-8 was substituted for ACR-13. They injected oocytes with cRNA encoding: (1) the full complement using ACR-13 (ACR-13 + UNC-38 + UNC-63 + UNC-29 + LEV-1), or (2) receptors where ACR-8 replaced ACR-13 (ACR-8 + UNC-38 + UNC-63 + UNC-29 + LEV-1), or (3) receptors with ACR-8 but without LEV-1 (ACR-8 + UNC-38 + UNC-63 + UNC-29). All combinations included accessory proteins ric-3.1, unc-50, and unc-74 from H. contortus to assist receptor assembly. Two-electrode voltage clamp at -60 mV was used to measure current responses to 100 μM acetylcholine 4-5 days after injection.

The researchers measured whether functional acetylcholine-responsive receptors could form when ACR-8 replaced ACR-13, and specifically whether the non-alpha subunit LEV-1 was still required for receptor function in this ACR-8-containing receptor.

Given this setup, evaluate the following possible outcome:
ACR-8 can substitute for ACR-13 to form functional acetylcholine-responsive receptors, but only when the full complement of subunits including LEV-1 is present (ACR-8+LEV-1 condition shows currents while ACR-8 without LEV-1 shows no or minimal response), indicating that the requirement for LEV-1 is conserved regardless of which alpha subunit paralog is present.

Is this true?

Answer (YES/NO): NO